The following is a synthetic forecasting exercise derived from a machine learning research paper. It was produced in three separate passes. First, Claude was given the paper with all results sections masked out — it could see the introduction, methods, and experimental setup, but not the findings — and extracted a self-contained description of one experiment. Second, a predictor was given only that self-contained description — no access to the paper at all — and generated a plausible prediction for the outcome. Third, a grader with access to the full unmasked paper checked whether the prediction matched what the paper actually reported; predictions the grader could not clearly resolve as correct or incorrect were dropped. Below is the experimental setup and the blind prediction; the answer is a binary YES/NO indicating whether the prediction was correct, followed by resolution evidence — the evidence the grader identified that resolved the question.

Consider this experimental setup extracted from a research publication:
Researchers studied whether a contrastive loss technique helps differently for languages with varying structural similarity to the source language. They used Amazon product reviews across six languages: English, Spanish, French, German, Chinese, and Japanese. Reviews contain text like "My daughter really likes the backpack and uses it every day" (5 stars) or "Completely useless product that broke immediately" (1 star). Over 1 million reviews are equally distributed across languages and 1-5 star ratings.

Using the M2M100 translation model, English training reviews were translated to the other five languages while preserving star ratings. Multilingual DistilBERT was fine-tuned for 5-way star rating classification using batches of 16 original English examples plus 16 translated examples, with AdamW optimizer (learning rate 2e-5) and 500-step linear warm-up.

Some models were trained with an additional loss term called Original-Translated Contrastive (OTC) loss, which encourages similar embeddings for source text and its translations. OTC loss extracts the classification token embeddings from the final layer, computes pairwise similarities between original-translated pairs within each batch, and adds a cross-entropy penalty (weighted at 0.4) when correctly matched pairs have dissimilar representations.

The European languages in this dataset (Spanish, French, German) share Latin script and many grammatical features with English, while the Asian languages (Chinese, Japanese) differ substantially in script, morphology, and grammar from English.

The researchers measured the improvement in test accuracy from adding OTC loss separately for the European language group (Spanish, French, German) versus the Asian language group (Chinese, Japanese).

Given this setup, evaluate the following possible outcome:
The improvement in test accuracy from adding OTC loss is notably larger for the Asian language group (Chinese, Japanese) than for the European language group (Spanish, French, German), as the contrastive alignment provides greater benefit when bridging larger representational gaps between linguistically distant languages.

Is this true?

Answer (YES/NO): YES